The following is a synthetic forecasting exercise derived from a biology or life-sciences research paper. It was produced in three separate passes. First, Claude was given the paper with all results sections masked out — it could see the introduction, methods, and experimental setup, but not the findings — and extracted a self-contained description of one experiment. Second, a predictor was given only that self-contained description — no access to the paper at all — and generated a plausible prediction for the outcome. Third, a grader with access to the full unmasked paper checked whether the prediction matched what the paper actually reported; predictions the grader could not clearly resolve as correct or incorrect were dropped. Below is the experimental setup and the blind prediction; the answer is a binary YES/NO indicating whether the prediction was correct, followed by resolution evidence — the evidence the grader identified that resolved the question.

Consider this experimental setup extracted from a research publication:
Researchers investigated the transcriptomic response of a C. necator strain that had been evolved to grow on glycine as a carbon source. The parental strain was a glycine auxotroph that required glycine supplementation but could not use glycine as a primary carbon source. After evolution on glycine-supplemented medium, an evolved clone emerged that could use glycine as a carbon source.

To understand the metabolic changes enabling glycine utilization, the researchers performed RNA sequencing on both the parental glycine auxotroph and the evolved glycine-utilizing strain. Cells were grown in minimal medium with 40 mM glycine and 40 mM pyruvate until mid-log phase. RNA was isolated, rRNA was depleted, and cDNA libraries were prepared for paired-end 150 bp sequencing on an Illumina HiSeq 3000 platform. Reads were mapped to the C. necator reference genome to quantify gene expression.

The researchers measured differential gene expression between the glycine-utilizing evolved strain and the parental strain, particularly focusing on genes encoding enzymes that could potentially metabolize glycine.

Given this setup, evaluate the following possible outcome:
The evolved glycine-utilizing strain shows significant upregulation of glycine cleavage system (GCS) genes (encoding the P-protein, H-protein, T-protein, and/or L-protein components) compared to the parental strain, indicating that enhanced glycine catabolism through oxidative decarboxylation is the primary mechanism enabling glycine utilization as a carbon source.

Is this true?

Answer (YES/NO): NO